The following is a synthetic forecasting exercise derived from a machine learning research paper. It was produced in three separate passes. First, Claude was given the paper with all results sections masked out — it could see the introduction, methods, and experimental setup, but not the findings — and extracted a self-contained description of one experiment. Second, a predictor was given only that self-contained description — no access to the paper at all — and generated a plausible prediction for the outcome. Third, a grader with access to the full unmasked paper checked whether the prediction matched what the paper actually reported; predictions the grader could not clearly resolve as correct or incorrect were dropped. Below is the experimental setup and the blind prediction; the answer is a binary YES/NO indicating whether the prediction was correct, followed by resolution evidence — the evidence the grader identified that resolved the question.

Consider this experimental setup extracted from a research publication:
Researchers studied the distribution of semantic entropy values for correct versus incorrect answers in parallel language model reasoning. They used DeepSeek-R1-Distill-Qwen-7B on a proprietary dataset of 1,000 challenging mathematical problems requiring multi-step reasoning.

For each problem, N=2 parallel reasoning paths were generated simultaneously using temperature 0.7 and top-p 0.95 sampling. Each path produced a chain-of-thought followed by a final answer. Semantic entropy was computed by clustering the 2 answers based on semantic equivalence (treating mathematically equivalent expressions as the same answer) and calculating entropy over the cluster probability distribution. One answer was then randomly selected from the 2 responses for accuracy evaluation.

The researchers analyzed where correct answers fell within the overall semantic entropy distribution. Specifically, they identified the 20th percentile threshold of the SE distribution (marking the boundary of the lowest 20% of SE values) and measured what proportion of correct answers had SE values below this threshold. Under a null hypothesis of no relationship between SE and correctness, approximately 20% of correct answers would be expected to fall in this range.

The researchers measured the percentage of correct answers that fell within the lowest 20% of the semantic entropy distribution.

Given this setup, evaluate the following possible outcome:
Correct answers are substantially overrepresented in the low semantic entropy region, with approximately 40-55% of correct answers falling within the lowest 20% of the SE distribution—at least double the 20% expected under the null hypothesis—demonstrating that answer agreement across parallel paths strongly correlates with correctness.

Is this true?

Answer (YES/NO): NO